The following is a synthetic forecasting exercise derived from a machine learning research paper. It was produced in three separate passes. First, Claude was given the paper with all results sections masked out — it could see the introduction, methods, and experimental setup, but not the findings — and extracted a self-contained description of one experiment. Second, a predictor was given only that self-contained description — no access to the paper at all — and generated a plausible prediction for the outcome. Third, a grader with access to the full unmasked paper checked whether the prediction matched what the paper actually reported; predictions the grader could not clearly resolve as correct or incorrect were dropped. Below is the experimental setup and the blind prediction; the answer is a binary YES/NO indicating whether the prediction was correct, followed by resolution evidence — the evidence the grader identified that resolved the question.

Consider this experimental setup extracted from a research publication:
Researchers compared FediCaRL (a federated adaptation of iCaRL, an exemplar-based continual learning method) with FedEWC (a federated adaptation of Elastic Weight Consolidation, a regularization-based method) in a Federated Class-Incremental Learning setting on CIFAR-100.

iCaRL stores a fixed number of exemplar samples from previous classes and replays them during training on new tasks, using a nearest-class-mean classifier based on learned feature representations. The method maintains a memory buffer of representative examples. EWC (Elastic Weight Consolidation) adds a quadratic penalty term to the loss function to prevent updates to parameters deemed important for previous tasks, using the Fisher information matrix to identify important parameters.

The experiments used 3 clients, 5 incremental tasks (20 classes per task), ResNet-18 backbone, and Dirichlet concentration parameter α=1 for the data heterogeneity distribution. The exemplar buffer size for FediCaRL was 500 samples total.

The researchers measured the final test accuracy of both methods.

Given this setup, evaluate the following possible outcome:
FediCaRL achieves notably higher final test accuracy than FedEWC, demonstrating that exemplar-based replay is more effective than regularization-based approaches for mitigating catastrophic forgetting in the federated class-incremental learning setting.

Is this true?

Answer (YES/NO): YES